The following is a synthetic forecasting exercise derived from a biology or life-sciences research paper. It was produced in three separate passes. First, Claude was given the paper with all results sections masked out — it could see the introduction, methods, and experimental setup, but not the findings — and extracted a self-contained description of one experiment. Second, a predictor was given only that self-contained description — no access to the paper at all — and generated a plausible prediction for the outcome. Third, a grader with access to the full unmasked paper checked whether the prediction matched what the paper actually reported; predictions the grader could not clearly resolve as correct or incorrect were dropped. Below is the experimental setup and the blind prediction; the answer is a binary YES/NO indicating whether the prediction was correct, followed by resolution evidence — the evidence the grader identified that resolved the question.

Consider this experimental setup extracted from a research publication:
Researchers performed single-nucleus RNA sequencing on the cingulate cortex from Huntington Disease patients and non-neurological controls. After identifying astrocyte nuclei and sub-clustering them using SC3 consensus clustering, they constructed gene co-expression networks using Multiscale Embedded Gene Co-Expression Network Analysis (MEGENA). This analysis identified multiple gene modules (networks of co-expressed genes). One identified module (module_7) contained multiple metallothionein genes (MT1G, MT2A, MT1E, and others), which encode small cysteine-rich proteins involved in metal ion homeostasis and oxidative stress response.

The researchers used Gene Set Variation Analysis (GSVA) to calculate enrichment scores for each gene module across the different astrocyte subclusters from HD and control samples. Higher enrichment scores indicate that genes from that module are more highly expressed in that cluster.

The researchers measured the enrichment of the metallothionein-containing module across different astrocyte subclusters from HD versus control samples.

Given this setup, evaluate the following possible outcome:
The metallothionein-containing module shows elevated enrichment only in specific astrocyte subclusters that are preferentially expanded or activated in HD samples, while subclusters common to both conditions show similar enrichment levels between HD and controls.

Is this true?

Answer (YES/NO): NO